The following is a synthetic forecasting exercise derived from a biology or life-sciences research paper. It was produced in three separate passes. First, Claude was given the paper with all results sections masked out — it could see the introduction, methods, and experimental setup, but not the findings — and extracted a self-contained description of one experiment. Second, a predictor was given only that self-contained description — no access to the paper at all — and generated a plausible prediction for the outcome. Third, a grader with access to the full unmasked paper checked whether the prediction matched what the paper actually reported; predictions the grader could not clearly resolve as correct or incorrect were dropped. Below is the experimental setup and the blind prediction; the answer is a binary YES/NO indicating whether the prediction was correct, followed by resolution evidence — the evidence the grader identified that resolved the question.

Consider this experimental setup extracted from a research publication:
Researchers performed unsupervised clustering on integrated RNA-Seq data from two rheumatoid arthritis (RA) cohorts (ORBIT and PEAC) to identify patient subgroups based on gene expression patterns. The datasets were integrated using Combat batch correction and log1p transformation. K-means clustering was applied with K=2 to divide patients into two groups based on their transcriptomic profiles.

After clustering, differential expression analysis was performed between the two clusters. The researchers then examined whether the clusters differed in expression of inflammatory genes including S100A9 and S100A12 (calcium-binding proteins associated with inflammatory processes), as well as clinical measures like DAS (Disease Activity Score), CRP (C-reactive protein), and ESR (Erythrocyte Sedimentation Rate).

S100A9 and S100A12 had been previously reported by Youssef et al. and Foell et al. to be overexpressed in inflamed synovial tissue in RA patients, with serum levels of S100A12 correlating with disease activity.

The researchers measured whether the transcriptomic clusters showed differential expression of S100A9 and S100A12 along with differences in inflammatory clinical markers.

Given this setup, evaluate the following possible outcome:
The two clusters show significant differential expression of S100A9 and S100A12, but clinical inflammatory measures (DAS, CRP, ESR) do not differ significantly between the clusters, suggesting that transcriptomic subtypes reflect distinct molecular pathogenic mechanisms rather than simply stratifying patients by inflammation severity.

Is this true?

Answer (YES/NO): NO